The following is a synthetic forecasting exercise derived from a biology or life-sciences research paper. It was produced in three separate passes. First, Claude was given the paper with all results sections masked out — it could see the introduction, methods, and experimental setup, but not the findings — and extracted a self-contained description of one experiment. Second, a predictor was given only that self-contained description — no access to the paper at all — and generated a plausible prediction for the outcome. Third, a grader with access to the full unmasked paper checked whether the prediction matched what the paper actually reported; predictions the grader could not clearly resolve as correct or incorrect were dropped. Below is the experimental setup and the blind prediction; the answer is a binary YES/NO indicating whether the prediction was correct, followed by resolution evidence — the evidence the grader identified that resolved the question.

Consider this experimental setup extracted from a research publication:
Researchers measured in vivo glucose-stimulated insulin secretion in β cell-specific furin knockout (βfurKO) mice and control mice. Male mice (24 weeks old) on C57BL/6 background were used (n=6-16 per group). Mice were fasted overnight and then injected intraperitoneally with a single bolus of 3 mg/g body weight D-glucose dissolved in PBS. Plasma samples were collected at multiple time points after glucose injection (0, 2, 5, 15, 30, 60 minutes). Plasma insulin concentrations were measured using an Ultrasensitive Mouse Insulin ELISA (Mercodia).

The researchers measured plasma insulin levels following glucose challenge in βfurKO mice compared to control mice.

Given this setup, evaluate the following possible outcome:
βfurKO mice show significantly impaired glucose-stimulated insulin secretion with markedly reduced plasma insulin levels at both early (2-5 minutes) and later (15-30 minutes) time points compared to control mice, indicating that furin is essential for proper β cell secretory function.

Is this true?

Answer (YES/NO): NO